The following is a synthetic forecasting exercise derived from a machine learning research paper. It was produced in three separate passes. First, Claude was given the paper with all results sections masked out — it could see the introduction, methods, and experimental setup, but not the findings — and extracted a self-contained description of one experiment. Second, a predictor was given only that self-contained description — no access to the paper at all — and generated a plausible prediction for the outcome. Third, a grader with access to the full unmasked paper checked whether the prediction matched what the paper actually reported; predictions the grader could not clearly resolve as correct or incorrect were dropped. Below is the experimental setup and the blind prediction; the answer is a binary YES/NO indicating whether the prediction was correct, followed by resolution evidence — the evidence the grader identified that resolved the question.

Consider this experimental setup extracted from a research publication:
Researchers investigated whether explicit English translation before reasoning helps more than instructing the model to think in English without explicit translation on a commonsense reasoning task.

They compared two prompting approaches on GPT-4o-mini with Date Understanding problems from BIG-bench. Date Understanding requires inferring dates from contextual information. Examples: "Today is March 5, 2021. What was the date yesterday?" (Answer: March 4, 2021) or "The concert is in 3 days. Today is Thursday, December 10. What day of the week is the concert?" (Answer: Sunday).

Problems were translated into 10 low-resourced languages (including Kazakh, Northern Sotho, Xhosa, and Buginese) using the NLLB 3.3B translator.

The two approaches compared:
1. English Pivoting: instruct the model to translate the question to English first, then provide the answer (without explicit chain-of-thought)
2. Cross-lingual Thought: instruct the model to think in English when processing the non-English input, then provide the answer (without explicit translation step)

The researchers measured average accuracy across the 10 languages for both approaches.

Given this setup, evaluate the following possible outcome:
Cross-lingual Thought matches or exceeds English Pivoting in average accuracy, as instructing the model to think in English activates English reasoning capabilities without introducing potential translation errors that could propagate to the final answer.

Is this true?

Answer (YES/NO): NO